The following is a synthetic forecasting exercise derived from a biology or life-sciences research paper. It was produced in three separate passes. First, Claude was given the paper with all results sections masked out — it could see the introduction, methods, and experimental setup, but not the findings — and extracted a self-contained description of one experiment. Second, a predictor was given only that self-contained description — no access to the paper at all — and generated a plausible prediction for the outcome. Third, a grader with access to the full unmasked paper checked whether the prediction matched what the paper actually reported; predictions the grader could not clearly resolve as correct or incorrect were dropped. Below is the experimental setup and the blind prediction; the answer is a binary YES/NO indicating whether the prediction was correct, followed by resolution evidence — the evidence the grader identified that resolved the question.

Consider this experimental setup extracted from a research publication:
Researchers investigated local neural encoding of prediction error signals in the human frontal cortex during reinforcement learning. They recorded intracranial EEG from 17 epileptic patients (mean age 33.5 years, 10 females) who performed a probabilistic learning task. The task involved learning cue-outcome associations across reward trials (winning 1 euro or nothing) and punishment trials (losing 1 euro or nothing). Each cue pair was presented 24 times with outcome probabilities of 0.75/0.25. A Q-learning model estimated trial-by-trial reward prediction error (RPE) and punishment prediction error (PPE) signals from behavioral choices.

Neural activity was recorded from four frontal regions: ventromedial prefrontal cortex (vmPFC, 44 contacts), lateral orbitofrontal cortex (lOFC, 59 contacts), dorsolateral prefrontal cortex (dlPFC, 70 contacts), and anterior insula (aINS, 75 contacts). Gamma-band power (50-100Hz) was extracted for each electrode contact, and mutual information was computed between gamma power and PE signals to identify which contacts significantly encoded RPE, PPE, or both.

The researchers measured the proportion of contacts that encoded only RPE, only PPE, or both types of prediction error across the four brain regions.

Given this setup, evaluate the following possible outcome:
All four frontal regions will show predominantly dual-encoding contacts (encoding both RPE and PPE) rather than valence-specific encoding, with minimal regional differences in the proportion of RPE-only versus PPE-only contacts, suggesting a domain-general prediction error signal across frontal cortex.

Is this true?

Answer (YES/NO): NO